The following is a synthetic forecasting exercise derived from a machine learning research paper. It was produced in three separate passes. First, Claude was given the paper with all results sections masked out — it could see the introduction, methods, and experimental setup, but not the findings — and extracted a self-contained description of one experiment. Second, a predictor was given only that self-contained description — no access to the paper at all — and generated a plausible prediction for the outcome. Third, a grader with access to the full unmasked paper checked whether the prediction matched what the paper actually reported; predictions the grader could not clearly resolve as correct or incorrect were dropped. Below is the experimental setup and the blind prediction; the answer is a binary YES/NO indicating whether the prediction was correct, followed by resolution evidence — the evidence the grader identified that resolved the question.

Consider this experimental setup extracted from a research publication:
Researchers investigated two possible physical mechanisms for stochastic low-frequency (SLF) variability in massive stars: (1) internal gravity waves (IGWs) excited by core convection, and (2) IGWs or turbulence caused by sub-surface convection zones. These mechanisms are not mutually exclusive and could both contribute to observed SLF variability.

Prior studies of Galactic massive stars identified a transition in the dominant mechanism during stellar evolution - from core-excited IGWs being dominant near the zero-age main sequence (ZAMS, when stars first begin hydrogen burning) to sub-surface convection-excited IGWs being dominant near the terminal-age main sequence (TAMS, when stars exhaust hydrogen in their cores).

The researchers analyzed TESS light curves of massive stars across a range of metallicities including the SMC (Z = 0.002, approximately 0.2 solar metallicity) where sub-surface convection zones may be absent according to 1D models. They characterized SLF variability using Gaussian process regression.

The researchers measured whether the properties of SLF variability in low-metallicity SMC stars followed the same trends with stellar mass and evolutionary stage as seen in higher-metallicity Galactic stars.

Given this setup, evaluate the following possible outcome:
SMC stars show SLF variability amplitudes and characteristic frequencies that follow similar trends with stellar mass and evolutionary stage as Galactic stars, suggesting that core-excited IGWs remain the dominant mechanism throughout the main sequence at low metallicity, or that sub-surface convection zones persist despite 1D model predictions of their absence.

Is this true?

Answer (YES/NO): YES